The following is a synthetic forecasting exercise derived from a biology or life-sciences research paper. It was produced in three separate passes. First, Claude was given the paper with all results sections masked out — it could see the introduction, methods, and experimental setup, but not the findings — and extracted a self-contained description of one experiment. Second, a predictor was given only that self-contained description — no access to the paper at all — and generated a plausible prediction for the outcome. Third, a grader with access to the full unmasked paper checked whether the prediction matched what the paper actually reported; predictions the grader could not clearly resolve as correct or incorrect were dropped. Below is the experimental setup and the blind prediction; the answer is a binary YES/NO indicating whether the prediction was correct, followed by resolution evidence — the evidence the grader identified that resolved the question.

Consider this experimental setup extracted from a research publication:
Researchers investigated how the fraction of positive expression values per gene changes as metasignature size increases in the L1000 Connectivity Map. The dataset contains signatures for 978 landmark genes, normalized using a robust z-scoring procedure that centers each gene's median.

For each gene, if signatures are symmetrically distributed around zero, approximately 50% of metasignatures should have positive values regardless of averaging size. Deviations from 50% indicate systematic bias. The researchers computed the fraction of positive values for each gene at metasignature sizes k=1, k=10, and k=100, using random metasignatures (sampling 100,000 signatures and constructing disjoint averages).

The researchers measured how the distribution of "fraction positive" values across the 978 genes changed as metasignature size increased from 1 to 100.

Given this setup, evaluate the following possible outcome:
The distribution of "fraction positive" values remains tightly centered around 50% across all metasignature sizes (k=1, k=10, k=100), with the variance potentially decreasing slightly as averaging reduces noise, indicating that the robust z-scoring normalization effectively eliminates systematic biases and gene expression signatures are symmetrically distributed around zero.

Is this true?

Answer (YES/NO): NO